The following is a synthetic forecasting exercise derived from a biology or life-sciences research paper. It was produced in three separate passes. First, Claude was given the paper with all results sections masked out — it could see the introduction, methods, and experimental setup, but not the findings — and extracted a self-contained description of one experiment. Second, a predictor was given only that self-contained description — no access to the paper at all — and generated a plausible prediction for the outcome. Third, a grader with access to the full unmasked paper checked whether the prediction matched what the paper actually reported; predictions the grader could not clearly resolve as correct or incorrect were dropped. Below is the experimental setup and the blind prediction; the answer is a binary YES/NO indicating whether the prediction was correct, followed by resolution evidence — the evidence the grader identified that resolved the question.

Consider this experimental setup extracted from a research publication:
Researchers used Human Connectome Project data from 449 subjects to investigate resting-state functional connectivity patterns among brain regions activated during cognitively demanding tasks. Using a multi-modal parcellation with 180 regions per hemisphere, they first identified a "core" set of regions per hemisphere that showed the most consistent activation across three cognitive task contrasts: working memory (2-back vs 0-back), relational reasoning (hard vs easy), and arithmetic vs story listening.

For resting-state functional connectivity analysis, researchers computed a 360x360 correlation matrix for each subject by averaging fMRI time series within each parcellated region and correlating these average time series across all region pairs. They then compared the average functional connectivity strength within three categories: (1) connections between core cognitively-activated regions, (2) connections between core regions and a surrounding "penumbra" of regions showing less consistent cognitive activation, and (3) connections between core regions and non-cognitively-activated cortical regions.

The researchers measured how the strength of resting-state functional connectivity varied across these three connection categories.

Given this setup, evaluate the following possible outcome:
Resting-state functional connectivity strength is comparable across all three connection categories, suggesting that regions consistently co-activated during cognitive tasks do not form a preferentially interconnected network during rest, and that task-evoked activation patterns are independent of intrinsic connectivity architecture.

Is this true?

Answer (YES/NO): NO